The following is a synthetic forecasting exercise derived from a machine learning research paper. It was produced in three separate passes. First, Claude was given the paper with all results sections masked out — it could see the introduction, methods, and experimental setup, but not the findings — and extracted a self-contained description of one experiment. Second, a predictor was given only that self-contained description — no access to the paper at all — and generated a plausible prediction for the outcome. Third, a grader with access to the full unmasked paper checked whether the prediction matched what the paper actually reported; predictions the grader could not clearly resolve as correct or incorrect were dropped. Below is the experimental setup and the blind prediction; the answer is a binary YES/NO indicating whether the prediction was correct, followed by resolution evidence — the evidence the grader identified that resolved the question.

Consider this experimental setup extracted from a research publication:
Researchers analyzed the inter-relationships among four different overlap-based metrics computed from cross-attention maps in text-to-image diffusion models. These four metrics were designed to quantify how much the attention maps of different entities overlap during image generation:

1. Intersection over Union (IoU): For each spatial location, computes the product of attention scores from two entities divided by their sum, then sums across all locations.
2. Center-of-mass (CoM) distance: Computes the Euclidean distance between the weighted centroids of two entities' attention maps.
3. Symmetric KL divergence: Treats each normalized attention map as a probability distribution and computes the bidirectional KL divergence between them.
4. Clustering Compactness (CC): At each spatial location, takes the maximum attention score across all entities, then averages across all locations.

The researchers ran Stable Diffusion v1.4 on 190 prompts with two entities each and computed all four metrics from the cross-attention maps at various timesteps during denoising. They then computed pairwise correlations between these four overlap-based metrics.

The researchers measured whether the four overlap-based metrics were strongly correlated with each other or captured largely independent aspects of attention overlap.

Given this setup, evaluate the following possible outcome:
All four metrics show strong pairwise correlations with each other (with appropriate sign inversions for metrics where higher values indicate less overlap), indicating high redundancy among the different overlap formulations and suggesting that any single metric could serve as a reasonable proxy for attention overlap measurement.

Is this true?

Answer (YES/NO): YES